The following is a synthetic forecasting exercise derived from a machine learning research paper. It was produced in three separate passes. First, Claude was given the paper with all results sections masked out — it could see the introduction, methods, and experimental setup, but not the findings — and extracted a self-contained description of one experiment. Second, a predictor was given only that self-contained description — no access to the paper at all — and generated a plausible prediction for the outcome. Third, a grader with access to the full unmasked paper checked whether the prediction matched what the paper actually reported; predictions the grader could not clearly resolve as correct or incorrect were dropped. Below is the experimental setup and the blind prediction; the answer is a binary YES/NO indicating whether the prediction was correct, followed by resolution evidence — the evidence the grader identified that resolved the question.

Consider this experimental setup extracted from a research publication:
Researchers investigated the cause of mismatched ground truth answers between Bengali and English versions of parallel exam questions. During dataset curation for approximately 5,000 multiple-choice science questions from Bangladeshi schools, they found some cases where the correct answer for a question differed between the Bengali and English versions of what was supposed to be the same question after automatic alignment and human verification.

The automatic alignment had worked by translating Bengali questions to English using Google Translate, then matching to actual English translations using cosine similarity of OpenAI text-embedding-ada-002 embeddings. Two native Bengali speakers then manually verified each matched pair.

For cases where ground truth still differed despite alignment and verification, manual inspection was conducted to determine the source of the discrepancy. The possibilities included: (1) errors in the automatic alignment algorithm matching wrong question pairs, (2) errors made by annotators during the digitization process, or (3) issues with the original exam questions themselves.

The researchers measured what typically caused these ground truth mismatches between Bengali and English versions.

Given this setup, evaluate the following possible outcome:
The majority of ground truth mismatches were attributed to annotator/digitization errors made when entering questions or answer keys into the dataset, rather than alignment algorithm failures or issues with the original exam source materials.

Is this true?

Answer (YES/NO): NO